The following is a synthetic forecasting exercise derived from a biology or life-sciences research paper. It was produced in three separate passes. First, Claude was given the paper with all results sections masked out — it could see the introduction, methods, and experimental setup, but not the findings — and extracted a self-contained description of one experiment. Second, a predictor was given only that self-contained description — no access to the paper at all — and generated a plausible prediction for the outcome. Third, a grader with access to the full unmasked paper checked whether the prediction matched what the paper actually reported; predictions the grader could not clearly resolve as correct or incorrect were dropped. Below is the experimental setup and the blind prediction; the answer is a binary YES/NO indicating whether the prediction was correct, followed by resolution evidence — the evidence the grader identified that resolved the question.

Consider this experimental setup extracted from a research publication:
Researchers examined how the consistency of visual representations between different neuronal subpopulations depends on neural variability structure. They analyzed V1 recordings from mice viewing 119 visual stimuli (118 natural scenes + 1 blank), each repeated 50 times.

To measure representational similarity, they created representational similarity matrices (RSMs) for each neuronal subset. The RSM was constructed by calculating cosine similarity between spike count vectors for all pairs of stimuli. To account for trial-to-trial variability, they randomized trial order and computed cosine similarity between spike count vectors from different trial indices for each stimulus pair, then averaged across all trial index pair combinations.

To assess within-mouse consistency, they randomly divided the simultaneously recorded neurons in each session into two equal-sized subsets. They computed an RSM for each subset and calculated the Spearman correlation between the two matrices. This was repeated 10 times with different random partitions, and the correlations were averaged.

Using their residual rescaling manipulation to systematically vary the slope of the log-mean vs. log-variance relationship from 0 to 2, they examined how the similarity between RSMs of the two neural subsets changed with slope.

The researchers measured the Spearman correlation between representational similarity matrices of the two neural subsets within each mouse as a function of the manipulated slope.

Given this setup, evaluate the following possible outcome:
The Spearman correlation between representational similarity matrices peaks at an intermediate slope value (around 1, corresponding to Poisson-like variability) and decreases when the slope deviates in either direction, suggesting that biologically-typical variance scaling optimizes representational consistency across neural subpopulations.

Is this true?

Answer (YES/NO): YES